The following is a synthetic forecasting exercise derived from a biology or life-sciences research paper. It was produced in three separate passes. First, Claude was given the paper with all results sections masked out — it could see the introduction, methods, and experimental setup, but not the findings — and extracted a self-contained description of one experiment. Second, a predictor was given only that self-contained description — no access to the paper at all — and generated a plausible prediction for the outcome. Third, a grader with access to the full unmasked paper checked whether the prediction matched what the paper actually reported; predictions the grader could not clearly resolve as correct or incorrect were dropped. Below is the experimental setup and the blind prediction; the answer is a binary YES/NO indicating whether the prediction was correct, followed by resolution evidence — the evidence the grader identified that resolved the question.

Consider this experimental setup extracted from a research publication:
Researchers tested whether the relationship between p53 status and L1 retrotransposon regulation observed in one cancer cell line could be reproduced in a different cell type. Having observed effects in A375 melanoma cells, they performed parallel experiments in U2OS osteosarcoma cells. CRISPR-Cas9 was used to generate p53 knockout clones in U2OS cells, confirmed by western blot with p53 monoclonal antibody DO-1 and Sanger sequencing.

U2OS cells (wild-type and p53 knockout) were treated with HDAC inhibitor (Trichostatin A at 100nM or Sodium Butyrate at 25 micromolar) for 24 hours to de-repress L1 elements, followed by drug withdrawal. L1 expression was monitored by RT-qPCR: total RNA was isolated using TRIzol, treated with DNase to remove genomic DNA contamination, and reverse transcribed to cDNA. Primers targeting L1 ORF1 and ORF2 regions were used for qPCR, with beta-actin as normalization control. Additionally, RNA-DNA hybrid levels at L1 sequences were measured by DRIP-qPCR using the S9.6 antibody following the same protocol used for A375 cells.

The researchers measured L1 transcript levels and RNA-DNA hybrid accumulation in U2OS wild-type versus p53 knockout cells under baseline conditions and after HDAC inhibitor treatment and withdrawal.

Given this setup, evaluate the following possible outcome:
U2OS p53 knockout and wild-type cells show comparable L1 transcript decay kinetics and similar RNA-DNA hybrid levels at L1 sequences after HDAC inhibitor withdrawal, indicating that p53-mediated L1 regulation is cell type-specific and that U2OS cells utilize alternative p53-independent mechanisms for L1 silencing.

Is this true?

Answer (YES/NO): NO